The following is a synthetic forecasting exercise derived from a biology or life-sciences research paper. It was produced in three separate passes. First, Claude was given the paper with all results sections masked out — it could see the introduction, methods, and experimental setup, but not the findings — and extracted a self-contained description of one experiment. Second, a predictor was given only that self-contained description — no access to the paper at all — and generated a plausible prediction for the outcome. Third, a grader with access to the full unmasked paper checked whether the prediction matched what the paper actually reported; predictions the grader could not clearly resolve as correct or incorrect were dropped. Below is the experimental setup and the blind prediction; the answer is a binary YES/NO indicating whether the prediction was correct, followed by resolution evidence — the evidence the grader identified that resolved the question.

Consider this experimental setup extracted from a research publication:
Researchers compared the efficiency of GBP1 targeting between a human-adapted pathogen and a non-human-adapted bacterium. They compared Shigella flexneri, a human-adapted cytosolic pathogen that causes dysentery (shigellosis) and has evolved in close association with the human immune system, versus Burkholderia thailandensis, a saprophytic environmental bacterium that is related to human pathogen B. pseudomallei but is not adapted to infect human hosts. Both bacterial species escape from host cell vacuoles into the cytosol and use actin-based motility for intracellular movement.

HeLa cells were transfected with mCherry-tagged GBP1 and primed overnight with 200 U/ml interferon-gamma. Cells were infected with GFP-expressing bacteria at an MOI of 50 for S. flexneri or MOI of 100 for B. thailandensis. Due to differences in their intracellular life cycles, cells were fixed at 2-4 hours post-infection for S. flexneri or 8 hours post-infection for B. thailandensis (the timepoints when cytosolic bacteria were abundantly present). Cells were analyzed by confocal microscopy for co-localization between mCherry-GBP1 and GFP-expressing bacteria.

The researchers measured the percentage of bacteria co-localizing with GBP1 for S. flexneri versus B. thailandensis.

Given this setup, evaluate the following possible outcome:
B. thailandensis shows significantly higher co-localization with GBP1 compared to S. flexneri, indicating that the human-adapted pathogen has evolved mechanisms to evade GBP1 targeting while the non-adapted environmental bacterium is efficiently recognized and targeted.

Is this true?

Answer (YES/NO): YES